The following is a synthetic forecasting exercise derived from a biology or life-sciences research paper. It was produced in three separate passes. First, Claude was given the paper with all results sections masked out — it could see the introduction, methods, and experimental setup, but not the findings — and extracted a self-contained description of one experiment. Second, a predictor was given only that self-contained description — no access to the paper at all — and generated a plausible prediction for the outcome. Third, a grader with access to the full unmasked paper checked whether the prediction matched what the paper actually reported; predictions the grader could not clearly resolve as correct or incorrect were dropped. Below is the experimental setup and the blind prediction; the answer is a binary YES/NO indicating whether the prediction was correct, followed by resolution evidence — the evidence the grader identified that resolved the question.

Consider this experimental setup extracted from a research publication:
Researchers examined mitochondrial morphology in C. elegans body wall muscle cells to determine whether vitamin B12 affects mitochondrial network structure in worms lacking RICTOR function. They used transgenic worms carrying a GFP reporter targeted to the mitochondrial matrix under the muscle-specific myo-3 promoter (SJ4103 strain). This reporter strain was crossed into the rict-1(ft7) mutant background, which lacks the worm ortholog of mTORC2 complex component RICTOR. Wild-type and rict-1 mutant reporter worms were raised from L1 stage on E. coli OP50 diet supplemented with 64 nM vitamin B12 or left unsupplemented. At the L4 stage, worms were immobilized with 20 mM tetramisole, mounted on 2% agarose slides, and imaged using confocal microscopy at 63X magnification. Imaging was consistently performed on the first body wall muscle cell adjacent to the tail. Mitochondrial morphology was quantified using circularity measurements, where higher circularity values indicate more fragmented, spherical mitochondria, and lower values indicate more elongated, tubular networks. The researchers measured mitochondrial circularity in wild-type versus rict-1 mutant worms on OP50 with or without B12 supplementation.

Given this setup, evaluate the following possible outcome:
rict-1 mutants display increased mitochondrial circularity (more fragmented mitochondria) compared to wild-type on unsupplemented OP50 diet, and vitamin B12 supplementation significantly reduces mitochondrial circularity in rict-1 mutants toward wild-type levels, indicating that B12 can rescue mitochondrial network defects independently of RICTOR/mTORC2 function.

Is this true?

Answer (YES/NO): NO